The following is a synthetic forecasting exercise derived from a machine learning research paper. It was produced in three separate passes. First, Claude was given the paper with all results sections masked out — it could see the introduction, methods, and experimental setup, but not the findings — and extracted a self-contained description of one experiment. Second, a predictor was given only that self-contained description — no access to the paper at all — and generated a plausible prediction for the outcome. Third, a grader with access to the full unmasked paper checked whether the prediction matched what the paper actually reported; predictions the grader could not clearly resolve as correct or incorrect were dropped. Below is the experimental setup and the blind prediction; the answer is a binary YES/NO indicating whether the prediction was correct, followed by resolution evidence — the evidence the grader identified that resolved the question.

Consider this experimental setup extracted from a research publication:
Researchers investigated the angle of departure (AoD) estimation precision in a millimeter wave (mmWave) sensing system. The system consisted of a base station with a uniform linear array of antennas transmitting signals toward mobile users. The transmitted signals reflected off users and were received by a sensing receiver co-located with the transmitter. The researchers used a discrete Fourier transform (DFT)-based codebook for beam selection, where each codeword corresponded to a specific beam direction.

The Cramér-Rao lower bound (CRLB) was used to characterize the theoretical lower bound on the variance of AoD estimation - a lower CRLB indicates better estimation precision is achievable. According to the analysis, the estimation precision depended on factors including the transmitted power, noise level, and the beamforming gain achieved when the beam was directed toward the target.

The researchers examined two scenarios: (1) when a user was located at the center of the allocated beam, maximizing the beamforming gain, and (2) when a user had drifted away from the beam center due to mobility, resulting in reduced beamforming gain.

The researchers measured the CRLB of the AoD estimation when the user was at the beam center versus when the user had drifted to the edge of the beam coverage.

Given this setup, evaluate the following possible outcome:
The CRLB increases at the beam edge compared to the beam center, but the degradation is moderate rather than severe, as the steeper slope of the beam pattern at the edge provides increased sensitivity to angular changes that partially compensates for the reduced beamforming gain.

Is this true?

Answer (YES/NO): NO